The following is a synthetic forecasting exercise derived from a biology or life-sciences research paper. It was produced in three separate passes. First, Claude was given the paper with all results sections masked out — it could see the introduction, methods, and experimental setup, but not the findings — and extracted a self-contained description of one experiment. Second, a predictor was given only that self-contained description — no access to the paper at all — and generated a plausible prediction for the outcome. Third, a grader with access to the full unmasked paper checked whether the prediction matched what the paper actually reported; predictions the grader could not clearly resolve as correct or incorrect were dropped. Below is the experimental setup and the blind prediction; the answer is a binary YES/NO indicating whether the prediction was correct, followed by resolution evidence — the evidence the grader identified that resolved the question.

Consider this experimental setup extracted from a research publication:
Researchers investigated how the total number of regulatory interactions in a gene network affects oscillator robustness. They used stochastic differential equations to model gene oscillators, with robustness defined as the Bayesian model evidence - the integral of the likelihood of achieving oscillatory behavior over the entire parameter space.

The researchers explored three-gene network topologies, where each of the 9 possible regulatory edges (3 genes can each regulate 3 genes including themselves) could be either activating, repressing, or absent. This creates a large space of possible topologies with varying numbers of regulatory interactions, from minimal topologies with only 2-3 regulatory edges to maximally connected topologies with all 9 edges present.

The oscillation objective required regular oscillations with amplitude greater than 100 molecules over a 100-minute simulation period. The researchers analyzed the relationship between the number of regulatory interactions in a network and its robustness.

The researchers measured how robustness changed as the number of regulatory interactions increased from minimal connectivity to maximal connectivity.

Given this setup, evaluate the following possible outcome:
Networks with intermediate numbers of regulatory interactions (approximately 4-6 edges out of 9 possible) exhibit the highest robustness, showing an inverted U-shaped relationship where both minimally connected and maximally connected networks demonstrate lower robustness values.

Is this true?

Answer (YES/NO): NO